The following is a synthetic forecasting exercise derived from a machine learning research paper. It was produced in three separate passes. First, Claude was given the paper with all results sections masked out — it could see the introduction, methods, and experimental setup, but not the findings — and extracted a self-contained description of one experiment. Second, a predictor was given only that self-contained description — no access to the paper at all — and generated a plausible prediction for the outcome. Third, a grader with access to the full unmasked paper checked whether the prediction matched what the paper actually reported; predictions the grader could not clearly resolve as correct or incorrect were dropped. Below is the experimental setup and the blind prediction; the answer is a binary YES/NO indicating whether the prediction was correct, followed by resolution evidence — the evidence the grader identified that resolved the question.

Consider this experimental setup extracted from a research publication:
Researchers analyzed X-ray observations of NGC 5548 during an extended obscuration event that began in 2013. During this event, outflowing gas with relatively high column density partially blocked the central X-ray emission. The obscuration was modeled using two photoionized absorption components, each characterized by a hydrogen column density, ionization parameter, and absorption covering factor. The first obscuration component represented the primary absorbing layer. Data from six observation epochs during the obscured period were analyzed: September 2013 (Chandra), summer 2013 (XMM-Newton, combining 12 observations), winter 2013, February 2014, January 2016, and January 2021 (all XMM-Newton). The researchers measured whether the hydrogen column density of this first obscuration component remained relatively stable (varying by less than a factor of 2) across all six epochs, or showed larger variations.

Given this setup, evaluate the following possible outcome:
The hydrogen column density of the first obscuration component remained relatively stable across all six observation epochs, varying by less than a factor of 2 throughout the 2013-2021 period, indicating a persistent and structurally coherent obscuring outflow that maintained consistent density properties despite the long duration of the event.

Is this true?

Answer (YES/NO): YES